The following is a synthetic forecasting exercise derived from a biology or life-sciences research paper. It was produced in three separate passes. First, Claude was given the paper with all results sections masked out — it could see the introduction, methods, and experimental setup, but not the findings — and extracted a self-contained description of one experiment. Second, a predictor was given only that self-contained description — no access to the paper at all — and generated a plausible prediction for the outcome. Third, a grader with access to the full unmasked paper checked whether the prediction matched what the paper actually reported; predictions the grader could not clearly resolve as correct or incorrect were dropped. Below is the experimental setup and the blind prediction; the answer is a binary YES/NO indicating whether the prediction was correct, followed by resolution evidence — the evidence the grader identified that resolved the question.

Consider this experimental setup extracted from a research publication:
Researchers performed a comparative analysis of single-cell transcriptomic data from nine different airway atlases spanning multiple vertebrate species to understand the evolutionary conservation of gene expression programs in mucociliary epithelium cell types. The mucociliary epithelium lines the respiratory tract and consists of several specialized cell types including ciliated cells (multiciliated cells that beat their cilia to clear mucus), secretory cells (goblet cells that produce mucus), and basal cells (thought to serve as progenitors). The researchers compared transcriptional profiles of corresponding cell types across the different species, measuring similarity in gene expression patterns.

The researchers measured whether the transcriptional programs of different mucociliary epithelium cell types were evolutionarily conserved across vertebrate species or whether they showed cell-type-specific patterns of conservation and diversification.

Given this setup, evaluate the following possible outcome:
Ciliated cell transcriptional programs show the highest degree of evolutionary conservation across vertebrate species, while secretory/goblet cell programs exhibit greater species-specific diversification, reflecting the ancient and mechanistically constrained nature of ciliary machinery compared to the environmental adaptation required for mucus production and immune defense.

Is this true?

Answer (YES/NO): YES